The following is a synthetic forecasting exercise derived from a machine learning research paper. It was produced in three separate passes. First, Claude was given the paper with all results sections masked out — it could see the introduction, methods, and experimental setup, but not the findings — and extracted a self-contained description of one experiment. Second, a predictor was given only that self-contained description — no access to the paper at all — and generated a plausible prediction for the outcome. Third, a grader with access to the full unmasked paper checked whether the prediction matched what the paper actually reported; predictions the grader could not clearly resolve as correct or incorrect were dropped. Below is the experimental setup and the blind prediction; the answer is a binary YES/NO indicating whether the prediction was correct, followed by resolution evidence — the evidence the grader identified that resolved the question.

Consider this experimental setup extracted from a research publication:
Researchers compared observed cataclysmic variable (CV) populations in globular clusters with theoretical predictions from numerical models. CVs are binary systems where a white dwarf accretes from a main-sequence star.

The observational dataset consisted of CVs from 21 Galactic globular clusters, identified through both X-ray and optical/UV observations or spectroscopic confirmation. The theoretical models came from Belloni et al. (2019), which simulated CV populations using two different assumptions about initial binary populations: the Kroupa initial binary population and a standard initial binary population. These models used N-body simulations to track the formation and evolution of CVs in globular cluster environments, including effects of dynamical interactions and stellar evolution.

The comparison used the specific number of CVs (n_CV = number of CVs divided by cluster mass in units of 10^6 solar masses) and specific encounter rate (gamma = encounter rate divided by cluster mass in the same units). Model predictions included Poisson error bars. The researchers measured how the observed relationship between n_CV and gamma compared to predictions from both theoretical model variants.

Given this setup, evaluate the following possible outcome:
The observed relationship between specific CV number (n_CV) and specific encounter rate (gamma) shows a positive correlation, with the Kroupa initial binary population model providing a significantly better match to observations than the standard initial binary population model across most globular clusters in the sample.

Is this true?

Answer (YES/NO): NO